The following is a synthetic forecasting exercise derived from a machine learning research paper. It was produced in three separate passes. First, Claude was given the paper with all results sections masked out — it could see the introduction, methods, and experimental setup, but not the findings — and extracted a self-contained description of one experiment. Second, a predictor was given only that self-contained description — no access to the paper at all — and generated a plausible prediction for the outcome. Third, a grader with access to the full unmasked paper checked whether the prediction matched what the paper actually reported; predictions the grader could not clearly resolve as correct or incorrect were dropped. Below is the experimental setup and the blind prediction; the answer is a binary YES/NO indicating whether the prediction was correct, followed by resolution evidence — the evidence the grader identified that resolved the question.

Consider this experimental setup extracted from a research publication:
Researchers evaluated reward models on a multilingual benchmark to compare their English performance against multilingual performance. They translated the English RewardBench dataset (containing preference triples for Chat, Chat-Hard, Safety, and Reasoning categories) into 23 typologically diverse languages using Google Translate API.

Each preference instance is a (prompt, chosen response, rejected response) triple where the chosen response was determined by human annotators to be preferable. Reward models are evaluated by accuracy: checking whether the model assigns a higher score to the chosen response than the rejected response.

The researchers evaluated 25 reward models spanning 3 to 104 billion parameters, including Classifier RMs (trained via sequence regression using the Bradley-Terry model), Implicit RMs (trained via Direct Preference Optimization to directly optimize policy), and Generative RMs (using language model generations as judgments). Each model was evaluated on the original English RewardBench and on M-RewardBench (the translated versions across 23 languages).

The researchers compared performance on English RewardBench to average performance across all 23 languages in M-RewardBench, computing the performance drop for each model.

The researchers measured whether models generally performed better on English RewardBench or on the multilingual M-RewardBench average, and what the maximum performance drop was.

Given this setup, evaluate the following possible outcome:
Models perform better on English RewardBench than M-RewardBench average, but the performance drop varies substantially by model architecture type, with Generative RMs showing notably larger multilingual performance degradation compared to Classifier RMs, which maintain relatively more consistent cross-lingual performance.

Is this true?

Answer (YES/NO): NO